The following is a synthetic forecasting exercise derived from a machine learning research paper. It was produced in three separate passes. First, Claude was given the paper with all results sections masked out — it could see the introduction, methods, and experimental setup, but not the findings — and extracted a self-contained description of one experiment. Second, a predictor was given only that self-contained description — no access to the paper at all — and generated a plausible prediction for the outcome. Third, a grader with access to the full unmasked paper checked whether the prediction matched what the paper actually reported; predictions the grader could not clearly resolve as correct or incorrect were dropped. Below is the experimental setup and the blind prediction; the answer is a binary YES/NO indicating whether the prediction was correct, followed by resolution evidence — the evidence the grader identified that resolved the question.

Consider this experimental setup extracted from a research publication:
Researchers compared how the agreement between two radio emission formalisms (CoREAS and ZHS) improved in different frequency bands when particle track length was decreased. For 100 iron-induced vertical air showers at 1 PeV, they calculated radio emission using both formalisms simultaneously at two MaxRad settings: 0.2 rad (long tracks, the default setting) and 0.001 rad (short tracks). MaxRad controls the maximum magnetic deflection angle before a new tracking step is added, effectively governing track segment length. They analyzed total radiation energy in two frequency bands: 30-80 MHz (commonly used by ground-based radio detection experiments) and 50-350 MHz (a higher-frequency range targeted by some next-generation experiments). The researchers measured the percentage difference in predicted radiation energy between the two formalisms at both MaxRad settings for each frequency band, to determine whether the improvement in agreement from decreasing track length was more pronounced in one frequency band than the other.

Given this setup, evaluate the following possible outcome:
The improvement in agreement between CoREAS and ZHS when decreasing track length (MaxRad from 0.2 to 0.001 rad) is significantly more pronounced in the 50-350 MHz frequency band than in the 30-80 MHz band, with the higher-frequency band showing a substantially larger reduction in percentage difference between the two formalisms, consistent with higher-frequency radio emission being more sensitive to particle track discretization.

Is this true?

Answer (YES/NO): NO